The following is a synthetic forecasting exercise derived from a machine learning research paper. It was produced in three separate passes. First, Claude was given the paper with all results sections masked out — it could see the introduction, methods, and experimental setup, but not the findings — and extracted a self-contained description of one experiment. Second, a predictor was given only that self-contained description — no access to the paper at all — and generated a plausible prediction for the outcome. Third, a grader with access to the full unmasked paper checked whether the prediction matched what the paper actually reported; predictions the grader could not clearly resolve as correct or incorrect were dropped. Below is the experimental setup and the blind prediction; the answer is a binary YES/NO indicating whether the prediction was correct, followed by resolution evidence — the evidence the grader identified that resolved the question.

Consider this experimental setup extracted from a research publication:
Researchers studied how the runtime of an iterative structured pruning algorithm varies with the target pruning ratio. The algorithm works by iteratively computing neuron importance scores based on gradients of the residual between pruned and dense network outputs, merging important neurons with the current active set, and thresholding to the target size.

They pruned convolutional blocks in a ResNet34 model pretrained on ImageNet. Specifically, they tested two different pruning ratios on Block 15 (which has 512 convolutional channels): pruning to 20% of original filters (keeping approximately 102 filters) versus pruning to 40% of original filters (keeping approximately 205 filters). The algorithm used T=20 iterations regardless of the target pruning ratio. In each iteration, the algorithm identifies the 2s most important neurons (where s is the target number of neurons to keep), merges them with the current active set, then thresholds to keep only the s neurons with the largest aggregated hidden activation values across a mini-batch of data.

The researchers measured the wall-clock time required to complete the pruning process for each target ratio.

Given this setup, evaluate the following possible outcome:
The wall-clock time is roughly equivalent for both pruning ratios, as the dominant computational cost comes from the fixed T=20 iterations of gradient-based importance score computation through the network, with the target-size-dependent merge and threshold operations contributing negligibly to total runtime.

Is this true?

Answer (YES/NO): YES